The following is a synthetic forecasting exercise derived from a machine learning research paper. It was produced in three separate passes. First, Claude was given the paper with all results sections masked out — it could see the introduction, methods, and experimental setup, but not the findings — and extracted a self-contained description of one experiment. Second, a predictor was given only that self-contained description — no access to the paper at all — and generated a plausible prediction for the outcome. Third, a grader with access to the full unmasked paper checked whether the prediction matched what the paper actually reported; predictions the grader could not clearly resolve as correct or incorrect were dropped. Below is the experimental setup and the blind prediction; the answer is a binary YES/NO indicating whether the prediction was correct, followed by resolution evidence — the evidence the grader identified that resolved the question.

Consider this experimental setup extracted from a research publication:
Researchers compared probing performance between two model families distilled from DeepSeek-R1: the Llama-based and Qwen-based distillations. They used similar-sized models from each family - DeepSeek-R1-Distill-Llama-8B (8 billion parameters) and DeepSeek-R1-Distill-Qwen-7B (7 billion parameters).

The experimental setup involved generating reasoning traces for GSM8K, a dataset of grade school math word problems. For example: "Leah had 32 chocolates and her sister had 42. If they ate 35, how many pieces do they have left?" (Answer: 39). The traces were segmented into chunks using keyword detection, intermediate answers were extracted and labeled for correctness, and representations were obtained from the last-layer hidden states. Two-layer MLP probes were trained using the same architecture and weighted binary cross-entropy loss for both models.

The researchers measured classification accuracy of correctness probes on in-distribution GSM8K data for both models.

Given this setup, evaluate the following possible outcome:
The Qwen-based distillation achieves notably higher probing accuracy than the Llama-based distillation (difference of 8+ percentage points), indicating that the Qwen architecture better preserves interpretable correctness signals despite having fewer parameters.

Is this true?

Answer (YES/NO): NO